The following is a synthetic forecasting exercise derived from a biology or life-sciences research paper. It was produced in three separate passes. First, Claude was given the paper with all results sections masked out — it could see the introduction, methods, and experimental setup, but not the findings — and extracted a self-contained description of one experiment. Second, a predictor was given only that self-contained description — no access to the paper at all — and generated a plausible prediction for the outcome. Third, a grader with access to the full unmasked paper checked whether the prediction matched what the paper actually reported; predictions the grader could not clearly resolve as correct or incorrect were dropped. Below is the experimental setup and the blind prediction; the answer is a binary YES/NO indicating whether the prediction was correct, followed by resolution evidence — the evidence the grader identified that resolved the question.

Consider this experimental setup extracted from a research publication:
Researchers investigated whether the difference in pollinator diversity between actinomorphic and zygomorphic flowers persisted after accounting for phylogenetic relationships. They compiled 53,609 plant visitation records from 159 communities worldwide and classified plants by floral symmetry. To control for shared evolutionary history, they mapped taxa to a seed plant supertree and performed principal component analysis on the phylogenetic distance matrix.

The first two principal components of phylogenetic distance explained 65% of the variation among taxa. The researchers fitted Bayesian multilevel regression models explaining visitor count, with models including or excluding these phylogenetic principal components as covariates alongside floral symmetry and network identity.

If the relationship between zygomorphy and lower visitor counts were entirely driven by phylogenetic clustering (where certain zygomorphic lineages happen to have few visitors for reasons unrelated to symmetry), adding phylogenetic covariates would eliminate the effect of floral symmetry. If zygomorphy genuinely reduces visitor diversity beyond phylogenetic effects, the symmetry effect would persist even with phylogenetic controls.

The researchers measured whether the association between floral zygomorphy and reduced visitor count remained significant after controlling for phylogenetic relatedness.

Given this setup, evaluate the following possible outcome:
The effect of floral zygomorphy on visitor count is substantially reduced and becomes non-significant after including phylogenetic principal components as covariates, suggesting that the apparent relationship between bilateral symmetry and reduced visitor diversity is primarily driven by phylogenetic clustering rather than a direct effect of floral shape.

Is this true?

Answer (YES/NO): NO